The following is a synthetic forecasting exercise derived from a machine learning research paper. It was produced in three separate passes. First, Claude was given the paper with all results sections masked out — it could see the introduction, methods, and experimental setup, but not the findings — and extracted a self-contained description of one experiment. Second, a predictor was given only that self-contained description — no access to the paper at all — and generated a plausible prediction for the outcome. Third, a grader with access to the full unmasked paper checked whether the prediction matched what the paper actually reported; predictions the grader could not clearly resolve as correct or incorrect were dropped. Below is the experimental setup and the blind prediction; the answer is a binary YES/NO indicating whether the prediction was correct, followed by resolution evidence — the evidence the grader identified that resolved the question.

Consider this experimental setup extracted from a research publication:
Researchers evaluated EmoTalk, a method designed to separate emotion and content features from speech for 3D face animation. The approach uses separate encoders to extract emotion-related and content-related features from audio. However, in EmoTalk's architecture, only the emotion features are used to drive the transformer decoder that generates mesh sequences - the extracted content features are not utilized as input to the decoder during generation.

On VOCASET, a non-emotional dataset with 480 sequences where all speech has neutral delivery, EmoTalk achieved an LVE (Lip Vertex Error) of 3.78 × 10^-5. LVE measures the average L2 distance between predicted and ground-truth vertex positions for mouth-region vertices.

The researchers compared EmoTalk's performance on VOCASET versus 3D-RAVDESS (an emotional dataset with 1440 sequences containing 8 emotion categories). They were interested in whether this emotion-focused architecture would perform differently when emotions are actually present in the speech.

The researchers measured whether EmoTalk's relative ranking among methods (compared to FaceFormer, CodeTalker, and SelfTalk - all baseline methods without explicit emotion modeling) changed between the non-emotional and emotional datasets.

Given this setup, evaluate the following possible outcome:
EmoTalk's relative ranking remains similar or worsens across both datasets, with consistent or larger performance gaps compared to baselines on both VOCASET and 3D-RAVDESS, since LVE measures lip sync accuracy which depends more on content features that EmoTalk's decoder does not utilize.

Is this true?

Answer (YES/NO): YES